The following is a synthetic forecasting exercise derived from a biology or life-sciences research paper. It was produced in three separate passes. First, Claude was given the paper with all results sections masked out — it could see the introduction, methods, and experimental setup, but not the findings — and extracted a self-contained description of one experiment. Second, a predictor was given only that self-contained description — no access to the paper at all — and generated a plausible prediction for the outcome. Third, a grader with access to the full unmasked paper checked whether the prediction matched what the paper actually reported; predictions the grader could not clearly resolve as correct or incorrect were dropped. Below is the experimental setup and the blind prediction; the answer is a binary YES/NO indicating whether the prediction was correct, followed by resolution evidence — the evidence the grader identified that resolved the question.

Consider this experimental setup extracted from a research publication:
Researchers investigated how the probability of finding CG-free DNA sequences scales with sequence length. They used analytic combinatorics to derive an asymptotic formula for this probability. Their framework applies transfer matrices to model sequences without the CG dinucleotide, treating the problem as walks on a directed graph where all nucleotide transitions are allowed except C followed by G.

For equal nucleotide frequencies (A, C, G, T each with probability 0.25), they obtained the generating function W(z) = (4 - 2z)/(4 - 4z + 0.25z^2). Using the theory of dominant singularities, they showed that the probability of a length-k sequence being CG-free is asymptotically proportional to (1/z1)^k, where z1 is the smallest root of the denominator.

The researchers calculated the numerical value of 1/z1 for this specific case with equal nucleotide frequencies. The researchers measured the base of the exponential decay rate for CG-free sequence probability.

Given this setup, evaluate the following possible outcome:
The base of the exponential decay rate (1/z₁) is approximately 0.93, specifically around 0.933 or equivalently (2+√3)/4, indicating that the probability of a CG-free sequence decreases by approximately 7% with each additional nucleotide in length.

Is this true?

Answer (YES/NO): YES